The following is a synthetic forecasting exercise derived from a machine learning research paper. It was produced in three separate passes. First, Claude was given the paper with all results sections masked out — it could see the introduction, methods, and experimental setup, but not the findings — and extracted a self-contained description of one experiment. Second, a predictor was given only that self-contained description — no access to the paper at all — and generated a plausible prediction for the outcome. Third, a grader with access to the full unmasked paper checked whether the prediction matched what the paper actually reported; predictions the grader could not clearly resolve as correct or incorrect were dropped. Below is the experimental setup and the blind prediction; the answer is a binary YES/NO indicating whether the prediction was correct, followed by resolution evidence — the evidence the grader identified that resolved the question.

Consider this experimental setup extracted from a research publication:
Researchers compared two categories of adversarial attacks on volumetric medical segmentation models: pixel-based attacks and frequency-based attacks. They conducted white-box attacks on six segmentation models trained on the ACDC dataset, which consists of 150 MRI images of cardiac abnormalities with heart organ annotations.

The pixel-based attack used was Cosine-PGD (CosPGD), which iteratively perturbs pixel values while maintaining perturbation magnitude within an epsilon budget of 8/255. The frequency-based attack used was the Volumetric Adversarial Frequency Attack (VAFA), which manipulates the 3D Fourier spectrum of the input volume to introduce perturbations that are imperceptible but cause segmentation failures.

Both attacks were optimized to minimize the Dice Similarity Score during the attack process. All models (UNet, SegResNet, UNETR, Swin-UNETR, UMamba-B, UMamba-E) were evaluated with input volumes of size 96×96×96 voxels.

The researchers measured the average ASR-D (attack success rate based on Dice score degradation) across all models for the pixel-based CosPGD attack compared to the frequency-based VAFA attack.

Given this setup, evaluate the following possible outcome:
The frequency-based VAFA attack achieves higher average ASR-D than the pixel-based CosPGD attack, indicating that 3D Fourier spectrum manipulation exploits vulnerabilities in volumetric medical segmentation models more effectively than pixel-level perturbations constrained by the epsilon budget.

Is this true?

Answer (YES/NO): NO